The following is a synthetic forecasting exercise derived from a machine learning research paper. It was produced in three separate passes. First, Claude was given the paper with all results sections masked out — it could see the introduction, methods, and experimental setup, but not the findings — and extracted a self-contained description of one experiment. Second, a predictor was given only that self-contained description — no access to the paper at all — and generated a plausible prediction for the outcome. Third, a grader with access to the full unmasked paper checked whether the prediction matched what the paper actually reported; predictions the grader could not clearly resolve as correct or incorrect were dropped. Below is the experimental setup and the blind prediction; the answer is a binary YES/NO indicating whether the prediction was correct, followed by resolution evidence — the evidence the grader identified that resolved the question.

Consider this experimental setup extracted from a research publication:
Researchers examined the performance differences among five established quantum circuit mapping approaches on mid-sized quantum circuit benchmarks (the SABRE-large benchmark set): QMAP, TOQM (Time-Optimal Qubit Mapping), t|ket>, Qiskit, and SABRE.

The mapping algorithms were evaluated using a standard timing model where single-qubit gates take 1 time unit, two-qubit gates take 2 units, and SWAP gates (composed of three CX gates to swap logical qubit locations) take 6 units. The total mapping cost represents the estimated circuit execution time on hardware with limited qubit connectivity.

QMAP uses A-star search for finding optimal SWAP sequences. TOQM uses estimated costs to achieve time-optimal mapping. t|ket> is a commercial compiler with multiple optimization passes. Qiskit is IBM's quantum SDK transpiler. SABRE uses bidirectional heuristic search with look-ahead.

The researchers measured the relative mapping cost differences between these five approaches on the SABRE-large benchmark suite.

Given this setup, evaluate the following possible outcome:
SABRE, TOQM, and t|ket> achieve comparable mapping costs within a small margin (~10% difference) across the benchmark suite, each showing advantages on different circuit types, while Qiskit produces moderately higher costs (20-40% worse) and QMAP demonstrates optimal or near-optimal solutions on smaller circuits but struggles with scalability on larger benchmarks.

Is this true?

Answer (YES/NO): NO